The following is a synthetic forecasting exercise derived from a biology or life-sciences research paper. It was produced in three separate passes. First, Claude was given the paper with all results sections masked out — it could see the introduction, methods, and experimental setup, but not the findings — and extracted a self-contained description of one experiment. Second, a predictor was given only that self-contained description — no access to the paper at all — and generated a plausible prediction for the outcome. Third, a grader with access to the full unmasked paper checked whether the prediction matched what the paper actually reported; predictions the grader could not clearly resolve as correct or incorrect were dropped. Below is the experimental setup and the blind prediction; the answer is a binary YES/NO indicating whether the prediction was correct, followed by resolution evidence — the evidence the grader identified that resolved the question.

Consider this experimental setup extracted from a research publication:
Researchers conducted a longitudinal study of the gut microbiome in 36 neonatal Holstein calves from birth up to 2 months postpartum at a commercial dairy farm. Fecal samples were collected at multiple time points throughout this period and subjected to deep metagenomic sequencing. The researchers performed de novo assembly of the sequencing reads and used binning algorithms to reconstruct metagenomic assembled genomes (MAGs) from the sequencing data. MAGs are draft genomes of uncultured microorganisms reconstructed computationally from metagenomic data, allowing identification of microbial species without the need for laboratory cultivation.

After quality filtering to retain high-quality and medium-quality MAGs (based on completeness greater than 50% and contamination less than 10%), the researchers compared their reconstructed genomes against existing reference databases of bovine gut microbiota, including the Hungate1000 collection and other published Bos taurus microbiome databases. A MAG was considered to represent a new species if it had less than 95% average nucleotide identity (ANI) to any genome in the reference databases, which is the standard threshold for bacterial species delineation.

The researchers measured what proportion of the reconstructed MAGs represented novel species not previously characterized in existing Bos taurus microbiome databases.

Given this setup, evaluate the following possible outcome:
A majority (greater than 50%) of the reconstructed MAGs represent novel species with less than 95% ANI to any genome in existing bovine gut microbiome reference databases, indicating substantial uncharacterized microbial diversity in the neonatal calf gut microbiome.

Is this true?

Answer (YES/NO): YES